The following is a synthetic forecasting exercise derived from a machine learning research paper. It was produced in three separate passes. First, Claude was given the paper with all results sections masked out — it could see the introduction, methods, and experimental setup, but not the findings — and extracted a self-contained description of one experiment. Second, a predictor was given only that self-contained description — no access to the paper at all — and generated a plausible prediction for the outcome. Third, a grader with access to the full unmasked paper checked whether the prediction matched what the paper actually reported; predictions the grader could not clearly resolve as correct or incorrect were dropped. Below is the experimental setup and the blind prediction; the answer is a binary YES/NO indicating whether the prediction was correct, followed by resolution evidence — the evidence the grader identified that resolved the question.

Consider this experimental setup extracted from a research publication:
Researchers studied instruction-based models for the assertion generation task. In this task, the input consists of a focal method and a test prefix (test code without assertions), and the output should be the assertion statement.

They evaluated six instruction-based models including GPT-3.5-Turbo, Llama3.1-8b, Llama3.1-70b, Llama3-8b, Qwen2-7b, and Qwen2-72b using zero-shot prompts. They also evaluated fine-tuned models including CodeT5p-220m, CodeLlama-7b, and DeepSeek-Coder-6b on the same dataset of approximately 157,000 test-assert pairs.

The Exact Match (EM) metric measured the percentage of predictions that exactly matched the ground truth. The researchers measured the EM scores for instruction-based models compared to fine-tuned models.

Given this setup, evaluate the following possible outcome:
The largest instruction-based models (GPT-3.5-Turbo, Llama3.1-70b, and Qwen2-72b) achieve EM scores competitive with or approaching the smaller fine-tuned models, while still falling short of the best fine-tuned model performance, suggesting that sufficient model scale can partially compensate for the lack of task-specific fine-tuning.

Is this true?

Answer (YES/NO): NO